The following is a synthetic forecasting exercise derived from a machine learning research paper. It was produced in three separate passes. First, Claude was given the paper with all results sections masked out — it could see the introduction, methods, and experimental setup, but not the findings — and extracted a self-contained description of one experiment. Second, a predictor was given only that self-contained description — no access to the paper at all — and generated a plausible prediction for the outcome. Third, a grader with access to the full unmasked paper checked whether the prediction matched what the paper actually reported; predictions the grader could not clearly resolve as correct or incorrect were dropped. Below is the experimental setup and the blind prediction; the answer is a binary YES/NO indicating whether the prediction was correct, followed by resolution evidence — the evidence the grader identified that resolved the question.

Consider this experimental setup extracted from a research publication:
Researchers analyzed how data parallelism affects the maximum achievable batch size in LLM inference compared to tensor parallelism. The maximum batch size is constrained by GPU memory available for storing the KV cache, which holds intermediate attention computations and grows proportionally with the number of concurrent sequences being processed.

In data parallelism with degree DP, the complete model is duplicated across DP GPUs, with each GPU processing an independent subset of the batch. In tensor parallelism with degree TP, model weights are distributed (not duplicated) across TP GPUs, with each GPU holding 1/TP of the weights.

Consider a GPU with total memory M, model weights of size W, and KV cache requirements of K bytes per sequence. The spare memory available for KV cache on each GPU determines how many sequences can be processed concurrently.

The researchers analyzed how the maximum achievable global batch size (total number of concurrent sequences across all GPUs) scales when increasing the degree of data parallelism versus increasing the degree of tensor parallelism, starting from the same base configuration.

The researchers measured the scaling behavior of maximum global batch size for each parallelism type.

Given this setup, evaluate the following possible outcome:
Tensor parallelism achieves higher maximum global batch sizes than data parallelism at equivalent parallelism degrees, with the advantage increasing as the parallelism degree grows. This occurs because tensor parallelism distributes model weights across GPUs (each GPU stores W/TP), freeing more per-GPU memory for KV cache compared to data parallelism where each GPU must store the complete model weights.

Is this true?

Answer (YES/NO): YES